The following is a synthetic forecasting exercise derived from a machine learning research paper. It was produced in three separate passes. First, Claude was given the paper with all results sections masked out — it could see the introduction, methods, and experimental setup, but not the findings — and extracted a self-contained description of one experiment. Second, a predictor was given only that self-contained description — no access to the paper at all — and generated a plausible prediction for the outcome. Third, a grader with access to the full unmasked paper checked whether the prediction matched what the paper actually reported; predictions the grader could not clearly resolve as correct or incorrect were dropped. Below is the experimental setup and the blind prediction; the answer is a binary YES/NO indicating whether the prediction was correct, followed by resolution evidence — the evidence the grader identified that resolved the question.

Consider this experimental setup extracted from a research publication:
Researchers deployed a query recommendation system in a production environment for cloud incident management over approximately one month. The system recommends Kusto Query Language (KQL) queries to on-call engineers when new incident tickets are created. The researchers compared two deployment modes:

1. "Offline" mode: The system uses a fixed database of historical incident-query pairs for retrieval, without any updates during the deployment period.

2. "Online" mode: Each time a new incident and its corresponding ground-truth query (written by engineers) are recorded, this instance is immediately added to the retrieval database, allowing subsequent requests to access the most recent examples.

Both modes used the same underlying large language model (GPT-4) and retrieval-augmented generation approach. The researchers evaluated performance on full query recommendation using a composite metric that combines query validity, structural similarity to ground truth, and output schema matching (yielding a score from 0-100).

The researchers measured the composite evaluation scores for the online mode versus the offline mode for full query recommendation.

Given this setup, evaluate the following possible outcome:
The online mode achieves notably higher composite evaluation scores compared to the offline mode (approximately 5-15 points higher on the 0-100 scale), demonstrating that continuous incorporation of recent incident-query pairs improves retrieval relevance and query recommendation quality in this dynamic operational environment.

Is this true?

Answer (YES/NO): YES